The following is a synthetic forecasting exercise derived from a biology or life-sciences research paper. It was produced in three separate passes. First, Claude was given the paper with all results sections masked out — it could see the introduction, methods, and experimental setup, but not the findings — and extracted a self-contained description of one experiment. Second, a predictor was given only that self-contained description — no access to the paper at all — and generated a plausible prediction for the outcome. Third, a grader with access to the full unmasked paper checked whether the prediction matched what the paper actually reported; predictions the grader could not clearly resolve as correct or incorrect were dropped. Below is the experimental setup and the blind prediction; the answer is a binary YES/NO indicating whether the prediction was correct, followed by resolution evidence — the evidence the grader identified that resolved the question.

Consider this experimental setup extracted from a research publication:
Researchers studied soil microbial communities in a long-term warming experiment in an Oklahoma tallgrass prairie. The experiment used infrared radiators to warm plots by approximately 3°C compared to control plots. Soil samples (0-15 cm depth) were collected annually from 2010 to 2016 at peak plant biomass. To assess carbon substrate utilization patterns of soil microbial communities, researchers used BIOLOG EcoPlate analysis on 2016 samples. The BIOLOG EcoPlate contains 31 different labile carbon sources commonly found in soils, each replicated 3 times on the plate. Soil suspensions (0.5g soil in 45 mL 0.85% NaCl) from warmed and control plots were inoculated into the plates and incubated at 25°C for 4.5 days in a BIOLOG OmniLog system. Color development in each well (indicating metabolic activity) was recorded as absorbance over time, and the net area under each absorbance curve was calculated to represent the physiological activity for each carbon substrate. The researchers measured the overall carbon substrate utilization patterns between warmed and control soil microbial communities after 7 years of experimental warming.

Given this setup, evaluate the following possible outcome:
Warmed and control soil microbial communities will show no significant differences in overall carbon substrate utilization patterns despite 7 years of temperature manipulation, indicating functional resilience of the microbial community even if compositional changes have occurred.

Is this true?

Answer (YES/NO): NO